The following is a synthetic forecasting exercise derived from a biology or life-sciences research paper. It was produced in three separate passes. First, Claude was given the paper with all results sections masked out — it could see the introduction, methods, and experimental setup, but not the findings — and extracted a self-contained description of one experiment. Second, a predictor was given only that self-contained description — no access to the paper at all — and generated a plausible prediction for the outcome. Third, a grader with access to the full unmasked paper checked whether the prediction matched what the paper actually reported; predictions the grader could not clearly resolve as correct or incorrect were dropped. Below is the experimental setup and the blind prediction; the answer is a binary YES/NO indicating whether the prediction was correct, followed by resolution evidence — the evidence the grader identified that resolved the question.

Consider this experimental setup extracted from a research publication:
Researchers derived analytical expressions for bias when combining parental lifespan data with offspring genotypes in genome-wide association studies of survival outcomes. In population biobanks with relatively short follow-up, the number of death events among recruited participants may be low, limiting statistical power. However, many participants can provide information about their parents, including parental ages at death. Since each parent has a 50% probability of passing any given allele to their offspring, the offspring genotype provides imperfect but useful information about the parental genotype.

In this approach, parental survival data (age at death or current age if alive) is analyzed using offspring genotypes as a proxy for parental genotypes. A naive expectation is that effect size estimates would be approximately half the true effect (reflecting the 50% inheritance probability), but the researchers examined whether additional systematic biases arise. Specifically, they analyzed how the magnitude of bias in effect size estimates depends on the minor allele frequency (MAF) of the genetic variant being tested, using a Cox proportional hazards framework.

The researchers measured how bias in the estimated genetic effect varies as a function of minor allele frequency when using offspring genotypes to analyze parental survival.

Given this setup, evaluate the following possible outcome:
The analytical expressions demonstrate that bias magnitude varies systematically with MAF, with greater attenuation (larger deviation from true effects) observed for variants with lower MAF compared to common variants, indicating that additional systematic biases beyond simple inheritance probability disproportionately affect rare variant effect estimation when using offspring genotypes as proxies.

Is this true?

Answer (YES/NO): NO